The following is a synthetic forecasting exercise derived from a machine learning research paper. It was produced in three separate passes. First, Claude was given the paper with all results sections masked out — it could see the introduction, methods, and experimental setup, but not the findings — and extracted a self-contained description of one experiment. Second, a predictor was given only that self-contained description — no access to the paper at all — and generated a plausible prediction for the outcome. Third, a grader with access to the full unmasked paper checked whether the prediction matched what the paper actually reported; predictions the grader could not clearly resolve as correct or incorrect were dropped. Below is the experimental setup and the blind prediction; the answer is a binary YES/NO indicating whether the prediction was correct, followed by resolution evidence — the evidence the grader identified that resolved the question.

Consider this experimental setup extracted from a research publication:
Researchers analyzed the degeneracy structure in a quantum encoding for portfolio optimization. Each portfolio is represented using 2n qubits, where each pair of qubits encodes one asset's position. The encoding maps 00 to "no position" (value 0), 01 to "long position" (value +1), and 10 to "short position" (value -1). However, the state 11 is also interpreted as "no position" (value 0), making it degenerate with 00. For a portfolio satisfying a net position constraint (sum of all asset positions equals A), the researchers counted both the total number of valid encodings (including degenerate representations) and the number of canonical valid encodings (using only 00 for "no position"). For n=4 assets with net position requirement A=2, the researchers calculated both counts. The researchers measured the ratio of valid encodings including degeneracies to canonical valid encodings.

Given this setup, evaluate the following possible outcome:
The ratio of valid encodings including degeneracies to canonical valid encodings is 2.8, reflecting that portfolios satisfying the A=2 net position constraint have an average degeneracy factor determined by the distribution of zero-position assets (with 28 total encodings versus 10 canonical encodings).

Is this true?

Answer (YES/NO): YES